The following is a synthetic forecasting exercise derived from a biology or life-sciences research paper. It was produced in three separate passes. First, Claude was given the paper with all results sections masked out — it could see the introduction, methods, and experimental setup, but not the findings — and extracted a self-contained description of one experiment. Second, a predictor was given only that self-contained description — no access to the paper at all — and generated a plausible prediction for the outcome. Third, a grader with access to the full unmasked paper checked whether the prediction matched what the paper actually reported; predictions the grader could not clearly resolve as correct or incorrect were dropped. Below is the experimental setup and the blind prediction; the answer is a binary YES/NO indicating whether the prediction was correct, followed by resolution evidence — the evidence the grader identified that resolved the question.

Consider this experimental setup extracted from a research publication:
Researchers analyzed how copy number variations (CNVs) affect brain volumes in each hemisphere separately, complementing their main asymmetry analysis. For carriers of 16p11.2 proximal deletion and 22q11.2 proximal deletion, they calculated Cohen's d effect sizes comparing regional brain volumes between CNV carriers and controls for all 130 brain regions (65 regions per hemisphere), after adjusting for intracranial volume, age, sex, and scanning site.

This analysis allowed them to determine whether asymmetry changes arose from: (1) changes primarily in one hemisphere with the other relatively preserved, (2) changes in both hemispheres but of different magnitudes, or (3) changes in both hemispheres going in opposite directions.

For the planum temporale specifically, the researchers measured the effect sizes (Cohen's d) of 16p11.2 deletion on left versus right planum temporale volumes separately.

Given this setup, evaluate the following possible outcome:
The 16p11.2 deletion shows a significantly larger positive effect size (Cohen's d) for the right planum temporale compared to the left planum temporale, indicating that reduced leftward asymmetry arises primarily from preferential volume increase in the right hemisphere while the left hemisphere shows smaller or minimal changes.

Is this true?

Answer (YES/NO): NO